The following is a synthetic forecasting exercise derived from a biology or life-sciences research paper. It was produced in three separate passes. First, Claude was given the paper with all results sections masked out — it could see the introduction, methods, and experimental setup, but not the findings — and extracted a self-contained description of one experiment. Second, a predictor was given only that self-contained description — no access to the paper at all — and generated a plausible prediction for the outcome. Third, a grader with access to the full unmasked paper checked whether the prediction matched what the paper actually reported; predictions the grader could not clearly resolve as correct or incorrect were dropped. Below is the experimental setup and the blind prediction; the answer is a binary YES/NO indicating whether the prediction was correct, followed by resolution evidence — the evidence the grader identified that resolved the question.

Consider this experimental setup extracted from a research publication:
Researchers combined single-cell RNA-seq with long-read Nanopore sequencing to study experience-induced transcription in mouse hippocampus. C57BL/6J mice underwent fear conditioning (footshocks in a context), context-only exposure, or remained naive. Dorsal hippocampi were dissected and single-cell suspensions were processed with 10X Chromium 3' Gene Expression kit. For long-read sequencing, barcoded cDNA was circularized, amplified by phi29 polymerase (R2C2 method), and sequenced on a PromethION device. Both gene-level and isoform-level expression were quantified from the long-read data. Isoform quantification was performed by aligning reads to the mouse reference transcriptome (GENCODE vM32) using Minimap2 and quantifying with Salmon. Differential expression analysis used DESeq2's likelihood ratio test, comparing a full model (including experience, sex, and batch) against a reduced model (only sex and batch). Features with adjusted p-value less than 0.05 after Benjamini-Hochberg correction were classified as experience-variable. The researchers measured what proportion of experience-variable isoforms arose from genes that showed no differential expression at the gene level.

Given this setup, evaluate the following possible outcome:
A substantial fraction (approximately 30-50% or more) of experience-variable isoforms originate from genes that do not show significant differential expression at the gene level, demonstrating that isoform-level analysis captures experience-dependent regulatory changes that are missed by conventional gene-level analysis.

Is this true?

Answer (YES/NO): NO